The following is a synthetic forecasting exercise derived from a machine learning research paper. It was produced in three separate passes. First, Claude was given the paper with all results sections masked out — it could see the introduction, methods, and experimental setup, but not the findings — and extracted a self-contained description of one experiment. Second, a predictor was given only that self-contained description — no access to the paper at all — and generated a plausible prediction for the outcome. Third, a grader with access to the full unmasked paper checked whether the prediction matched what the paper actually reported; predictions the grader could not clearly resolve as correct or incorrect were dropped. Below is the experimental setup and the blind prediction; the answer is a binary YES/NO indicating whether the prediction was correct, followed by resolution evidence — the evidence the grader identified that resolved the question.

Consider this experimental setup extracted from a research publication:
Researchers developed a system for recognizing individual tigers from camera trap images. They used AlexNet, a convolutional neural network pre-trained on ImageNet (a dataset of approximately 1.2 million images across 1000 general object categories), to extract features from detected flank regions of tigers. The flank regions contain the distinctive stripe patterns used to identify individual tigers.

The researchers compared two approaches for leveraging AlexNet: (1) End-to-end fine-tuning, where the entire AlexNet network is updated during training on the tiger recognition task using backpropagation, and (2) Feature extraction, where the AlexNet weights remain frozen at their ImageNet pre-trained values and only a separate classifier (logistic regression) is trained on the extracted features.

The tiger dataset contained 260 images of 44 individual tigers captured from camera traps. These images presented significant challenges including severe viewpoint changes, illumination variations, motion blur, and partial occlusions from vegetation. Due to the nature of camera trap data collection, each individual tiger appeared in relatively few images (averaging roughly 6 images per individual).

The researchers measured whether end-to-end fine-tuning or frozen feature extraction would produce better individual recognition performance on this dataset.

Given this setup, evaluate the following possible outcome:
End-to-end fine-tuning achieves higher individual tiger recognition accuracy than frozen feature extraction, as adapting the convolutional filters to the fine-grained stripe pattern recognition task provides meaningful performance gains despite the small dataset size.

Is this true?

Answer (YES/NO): NO